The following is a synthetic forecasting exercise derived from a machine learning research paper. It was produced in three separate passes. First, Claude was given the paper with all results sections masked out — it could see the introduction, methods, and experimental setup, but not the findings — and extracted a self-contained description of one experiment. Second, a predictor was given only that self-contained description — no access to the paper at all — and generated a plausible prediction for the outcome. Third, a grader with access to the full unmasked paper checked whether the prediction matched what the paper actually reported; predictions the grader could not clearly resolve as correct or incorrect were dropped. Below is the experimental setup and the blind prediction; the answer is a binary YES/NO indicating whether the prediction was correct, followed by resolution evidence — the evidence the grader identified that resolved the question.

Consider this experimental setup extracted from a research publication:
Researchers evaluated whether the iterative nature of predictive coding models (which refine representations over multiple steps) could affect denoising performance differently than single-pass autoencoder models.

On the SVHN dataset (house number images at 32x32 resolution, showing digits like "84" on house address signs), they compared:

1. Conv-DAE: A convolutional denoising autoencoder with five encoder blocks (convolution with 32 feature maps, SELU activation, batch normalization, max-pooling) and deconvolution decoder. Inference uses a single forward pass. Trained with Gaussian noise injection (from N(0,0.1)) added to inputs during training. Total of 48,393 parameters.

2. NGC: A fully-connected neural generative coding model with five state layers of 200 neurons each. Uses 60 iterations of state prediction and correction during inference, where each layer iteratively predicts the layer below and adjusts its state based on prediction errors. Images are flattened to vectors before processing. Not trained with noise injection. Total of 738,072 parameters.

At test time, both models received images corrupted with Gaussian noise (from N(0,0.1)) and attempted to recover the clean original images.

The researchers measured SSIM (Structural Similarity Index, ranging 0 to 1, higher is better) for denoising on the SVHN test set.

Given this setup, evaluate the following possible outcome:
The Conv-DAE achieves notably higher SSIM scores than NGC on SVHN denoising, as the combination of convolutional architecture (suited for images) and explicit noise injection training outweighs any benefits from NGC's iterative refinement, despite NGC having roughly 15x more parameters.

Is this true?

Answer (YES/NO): YES